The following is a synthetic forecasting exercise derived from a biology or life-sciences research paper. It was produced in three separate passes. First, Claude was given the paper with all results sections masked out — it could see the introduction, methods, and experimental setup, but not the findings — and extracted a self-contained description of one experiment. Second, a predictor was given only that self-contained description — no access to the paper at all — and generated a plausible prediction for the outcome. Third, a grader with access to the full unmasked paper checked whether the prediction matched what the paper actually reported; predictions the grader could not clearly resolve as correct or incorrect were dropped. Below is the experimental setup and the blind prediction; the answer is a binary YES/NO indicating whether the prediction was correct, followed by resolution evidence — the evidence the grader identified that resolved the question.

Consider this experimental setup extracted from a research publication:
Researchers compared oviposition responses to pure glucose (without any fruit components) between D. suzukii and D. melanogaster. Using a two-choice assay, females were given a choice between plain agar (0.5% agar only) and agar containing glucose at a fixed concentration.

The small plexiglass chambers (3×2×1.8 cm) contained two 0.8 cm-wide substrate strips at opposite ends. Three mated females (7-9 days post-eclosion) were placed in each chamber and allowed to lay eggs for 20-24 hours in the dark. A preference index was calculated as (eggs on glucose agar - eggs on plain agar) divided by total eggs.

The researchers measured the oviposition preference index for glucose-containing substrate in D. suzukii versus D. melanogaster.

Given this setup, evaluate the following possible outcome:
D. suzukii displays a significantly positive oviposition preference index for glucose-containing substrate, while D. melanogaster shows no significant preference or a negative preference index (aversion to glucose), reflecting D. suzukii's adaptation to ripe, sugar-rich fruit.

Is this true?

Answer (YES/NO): NO